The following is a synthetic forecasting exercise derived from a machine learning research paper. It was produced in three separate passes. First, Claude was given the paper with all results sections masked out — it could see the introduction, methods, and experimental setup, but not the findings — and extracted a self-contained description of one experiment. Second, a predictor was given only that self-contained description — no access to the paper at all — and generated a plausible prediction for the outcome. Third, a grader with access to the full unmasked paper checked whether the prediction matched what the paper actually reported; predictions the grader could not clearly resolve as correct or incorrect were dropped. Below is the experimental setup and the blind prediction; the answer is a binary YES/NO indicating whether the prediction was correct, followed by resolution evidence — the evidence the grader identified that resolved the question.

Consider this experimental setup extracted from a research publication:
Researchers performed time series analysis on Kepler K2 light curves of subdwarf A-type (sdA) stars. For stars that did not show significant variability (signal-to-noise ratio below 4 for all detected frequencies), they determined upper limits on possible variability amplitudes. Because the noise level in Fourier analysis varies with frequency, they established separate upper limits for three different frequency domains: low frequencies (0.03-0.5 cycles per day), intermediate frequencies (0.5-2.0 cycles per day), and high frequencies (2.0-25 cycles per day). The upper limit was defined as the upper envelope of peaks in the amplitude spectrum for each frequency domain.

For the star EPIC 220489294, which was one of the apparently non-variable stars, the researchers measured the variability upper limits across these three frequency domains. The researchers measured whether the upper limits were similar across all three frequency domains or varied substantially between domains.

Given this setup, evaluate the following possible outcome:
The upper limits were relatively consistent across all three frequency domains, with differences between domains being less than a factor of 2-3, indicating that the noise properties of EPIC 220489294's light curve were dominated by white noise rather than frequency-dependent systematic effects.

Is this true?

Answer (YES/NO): NO